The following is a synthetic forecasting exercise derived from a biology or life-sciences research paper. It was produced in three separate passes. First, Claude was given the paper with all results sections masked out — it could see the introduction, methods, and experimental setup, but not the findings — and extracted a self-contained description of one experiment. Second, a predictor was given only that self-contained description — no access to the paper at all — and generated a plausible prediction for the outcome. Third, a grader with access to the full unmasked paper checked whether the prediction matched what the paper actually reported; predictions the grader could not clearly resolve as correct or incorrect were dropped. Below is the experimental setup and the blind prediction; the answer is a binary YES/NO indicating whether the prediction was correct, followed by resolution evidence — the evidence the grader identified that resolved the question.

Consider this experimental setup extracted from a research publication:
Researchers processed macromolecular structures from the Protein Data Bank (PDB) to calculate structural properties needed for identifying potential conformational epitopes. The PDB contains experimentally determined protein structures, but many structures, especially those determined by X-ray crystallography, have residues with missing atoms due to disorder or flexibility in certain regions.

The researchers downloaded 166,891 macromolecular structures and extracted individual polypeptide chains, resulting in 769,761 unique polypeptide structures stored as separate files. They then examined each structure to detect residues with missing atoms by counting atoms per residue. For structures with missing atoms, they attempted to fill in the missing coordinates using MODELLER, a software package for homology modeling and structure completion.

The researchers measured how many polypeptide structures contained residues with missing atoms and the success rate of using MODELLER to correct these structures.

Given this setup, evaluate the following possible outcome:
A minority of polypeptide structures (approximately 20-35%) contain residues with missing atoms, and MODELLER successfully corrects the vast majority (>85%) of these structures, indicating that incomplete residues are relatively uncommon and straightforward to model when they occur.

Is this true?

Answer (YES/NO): YES